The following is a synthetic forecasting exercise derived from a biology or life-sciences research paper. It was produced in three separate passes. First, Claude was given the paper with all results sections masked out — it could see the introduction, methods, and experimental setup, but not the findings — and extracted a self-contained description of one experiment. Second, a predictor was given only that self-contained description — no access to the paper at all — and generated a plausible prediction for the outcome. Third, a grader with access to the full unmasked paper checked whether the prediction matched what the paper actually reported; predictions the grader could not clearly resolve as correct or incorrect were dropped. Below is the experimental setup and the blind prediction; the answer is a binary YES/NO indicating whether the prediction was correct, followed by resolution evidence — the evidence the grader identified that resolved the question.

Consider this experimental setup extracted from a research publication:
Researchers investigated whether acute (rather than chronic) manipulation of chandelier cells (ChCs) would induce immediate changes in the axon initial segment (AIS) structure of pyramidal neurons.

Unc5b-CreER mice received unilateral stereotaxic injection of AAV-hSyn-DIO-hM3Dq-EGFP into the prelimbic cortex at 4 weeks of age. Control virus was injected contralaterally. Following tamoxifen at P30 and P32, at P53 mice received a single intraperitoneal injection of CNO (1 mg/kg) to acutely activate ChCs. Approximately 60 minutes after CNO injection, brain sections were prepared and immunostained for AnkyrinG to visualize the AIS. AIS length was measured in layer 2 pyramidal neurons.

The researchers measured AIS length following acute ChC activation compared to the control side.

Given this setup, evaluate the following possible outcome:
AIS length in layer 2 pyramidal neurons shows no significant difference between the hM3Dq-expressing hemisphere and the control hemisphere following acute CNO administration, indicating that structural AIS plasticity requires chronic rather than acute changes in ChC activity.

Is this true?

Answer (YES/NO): YES